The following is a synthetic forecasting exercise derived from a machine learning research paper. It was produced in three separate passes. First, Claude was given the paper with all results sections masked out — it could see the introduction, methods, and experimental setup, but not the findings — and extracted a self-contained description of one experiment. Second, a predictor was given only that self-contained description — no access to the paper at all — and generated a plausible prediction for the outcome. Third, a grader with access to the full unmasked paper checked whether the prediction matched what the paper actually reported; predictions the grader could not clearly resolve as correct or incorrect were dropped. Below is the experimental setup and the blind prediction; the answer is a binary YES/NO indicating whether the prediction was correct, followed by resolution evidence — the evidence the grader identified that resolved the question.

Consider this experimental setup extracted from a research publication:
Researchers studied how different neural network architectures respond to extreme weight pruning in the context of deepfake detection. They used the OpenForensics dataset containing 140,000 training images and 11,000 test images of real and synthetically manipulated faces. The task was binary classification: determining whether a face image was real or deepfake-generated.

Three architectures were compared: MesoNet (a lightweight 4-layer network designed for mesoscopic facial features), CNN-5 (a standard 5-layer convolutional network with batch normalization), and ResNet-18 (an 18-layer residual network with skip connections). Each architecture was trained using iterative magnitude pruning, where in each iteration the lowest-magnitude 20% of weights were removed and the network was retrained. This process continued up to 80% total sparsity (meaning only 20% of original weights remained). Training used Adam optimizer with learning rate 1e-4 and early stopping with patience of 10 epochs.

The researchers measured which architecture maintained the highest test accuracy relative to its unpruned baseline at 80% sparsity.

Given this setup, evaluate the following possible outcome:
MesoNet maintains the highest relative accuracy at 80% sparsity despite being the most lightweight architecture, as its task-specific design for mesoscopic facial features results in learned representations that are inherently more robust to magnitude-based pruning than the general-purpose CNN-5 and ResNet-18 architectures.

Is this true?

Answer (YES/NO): NO